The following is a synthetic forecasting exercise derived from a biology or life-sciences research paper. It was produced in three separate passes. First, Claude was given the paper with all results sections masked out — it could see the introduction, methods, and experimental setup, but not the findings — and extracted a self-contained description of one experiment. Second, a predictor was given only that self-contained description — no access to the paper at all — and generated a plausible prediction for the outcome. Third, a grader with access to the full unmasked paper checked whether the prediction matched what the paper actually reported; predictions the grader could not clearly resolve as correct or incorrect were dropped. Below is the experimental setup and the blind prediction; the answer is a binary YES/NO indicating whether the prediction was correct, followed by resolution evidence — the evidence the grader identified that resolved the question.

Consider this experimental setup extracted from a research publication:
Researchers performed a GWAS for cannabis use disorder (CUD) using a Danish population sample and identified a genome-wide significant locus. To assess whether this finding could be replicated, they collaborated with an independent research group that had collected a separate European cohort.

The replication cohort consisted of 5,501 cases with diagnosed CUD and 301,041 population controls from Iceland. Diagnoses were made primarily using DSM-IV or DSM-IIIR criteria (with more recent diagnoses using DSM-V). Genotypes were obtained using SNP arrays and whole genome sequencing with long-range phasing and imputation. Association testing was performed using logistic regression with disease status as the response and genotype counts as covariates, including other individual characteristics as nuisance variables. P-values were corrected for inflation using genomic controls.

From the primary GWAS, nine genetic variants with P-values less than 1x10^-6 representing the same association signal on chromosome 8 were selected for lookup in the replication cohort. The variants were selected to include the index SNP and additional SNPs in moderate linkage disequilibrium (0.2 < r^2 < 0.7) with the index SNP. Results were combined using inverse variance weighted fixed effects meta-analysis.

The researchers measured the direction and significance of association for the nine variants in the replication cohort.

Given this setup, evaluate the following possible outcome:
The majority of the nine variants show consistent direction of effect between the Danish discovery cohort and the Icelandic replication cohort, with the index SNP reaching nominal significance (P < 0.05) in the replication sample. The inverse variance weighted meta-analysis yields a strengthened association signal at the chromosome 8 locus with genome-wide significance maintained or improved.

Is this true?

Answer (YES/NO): YES